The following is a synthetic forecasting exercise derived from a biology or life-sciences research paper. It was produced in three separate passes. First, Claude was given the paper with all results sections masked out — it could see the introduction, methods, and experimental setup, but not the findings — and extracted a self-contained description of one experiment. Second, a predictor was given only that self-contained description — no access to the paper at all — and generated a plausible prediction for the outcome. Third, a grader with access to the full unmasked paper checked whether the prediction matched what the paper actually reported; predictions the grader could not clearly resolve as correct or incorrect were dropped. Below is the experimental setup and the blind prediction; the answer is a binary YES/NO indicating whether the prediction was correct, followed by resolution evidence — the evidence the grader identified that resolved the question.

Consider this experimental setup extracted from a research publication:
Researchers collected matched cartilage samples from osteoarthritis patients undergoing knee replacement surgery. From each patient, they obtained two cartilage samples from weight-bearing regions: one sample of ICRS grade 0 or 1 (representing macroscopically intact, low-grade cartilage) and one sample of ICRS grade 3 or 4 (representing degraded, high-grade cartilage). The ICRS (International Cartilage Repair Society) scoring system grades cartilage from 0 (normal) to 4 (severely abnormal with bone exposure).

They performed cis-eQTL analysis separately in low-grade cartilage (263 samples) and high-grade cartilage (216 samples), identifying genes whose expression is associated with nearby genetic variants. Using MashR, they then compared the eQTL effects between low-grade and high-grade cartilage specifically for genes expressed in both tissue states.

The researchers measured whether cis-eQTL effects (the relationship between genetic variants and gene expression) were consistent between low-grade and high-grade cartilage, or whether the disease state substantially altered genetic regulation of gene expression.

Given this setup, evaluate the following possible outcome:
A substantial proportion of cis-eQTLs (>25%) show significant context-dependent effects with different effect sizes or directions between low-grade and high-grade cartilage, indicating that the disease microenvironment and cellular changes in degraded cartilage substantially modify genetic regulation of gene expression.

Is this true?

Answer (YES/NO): NO